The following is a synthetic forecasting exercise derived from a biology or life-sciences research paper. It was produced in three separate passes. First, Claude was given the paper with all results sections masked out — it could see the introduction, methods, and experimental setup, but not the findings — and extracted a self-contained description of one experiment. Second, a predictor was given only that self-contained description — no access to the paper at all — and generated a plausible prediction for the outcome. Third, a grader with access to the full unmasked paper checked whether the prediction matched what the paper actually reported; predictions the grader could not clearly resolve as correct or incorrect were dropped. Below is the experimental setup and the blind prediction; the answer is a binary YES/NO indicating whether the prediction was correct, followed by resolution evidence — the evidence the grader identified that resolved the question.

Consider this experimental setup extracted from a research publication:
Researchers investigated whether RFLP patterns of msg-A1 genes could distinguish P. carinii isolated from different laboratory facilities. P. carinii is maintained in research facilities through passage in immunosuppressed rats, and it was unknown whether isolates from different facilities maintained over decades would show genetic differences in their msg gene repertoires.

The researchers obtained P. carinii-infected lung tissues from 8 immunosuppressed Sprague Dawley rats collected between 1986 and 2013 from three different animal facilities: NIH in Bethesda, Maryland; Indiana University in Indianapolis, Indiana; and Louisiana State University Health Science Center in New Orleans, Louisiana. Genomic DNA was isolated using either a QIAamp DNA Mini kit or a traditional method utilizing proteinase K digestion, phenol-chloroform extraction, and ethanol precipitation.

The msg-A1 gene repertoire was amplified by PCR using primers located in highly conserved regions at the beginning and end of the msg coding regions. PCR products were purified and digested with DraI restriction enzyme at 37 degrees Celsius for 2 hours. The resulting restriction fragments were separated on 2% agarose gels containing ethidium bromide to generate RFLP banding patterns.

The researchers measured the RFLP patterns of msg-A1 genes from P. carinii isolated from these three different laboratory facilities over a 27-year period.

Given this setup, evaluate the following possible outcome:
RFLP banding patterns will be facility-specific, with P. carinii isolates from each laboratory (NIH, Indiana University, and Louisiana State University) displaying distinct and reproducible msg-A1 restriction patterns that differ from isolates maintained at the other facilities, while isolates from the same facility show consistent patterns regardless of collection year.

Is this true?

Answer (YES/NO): NO